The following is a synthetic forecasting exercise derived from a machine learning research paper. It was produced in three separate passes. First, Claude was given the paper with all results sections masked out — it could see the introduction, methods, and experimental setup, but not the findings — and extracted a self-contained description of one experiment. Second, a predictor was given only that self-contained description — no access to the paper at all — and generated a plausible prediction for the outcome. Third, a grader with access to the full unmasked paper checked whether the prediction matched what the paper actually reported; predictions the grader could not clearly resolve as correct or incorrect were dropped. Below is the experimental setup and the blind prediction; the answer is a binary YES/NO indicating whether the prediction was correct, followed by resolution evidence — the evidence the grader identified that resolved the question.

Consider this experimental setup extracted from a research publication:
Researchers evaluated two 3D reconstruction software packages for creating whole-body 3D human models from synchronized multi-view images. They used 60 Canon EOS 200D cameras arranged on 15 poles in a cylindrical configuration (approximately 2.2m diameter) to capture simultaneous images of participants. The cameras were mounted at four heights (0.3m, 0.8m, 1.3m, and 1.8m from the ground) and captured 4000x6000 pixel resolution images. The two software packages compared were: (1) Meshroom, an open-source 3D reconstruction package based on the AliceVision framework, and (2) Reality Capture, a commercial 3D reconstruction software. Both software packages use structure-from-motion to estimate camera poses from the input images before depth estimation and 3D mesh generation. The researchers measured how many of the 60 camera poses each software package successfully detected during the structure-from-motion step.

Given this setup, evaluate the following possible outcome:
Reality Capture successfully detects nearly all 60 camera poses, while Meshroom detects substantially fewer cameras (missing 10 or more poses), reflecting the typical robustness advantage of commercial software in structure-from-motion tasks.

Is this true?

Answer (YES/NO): NO